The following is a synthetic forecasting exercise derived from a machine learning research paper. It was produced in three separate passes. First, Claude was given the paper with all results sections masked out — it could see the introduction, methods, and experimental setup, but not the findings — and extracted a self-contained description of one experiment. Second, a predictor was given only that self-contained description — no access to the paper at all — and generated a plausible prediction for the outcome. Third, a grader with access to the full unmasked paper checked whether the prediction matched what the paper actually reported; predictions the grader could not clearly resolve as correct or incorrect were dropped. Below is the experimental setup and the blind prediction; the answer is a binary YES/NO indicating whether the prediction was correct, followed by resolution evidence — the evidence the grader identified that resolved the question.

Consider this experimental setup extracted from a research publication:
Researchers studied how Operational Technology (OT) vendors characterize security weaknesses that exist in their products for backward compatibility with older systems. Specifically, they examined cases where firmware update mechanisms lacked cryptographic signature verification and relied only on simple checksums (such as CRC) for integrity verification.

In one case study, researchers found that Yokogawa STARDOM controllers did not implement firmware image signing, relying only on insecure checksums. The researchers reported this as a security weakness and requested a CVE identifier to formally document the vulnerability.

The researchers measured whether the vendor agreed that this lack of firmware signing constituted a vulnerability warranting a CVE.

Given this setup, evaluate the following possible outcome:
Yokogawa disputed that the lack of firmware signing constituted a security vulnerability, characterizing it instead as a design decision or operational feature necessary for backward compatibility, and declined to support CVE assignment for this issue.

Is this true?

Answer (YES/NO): YES